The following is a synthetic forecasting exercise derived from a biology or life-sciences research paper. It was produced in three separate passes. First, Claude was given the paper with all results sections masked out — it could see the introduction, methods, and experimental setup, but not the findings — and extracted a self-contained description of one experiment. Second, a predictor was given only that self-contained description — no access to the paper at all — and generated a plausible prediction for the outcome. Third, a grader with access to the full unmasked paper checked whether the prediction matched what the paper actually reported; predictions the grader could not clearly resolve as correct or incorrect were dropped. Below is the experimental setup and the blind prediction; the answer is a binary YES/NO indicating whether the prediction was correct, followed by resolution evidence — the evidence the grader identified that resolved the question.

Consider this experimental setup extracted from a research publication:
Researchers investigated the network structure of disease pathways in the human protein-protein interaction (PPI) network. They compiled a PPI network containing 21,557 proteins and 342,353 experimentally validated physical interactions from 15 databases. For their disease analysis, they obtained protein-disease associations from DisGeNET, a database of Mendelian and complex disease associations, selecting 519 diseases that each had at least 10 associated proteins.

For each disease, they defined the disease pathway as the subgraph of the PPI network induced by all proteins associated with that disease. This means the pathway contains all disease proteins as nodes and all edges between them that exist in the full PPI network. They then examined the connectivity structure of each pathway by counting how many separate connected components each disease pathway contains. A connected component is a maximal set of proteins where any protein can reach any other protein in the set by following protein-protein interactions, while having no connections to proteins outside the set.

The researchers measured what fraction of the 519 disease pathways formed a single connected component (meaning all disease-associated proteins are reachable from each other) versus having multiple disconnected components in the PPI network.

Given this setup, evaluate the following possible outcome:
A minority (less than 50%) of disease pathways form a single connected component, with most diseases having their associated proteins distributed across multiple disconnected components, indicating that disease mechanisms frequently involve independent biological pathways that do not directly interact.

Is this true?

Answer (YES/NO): YES